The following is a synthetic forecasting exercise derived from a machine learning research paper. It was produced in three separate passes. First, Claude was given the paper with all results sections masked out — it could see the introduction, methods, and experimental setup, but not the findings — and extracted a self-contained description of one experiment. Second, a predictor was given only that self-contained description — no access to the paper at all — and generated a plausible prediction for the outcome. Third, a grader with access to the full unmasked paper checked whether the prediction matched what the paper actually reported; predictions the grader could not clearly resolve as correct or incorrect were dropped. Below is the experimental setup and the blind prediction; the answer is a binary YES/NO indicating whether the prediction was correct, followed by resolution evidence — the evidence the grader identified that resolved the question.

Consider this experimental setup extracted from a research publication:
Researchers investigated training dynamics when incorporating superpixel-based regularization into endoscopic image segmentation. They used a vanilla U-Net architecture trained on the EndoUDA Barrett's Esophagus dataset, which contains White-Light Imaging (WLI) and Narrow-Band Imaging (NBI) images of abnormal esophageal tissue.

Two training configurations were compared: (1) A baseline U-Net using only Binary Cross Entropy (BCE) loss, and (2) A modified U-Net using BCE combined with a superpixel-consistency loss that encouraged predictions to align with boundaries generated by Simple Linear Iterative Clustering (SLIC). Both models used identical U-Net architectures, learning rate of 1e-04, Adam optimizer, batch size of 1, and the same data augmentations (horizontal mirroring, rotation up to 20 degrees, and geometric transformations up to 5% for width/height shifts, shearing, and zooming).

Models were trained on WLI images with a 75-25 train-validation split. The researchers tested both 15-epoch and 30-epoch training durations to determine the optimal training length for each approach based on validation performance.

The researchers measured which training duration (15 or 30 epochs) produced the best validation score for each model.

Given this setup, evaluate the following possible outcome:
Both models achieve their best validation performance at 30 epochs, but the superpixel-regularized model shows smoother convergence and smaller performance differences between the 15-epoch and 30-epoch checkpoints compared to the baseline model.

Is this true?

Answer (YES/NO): NO